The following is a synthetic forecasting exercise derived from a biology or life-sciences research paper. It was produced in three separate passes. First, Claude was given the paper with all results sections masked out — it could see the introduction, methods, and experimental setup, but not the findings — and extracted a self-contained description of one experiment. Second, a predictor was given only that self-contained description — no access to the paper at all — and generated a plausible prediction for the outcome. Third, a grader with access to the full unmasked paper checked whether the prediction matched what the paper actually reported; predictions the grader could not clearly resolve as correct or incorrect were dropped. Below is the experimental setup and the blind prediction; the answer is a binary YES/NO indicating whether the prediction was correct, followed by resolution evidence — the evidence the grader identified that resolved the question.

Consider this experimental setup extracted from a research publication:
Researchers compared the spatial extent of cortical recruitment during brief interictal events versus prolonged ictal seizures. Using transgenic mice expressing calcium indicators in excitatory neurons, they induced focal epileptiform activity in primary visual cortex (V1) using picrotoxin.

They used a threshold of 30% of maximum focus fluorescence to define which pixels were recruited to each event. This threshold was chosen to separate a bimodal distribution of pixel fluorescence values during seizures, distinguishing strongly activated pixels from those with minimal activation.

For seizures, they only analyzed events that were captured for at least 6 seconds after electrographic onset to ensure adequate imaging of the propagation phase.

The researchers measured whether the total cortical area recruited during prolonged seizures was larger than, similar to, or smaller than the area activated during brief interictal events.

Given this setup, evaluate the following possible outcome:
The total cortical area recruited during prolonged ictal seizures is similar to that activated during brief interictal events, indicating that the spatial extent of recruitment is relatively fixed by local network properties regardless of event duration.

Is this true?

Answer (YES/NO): NO